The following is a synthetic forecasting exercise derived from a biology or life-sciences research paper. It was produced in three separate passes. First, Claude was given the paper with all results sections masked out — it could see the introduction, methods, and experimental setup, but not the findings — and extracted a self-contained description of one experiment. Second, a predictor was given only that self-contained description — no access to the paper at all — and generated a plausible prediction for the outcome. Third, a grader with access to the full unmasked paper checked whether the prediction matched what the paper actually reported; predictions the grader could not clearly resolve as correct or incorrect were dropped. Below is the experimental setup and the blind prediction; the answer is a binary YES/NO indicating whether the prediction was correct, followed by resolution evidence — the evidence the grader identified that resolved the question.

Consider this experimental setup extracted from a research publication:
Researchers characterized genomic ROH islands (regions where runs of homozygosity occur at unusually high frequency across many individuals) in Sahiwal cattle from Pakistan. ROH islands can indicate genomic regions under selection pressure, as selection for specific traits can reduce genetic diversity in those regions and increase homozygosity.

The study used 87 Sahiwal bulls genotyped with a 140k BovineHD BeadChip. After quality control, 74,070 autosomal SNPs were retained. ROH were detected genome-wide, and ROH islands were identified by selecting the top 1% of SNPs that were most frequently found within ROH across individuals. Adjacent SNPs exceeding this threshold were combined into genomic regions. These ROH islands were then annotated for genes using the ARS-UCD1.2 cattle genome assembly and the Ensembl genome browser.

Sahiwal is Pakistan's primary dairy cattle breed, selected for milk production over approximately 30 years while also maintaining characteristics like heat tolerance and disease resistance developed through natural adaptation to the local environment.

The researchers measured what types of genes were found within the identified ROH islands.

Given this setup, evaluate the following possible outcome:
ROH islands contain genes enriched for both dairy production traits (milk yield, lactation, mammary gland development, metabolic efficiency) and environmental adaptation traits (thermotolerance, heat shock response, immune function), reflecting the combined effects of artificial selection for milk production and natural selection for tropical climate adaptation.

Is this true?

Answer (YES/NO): NO